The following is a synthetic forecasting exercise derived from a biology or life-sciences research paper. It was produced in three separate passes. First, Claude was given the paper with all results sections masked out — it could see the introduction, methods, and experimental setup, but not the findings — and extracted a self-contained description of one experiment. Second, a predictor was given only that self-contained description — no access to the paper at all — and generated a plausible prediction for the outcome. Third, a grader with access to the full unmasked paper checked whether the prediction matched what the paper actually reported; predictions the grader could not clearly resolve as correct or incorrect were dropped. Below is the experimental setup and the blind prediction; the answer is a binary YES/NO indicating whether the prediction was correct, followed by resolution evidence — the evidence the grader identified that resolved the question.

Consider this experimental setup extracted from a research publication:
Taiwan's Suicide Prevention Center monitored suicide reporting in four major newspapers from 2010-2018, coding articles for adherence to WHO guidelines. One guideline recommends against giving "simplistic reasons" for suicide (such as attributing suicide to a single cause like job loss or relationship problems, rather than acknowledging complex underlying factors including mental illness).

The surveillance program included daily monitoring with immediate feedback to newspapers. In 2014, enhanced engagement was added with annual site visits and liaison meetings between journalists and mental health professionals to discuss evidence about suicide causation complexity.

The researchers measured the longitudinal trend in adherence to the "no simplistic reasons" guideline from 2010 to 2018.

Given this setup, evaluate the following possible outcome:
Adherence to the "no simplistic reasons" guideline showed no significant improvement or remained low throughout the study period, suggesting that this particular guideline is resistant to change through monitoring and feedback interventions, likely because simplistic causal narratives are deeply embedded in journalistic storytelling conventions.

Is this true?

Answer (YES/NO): NO